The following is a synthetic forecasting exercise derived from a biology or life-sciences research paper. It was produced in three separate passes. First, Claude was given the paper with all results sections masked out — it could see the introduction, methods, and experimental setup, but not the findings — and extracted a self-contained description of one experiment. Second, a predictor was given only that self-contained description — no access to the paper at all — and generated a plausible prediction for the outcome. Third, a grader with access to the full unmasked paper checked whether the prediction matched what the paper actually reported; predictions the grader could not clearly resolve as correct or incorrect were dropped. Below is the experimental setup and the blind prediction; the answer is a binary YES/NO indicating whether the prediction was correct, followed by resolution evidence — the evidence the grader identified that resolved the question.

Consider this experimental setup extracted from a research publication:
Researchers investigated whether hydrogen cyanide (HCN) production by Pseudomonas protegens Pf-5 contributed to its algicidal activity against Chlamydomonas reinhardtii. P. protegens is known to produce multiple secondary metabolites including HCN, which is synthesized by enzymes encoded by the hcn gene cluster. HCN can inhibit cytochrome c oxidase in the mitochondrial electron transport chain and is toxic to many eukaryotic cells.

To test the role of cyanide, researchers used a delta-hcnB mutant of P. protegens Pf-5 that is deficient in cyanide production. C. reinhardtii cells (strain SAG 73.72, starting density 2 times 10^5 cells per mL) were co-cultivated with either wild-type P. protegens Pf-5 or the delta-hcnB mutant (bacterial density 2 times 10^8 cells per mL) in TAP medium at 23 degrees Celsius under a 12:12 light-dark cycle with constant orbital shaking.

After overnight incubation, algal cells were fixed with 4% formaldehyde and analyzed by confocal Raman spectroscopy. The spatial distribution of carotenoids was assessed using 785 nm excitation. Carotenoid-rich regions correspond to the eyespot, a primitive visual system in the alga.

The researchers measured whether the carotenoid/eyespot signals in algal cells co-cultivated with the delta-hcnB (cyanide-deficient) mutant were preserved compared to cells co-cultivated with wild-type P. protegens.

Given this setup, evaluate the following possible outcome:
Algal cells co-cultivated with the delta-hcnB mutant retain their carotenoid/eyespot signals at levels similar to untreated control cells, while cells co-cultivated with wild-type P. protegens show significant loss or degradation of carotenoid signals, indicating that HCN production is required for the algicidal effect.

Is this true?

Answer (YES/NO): NO